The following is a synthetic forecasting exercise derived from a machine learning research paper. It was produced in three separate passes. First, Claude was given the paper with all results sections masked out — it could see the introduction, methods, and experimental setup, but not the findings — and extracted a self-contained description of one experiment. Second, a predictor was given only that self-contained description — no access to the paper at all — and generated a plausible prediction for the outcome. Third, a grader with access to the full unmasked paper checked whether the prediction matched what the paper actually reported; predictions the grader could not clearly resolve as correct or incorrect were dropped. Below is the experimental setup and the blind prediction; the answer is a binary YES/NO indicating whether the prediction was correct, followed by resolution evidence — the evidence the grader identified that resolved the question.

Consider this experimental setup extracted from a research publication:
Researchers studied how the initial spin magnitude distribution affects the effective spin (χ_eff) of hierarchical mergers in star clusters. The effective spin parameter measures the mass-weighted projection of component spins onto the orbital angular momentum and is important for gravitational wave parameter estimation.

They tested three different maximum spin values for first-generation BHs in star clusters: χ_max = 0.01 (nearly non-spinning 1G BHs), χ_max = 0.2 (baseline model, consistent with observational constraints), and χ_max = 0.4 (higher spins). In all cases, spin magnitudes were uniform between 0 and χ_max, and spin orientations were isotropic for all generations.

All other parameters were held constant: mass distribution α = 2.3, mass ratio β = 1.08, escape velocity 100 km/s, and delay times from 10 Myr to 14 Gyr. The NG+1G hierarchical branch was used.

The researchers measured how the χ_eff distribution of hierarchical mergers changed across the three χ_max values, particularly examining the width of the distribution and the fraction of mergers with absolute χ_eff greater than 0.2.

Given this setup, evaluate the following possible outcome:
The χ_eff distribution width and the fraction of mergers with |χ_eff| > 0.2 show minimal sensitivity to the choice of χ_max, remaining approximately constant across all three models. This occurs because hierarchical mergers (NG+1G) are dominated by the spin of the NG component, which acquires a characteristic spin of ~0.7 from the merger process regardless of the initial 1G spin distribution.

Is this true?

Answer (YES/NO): YES